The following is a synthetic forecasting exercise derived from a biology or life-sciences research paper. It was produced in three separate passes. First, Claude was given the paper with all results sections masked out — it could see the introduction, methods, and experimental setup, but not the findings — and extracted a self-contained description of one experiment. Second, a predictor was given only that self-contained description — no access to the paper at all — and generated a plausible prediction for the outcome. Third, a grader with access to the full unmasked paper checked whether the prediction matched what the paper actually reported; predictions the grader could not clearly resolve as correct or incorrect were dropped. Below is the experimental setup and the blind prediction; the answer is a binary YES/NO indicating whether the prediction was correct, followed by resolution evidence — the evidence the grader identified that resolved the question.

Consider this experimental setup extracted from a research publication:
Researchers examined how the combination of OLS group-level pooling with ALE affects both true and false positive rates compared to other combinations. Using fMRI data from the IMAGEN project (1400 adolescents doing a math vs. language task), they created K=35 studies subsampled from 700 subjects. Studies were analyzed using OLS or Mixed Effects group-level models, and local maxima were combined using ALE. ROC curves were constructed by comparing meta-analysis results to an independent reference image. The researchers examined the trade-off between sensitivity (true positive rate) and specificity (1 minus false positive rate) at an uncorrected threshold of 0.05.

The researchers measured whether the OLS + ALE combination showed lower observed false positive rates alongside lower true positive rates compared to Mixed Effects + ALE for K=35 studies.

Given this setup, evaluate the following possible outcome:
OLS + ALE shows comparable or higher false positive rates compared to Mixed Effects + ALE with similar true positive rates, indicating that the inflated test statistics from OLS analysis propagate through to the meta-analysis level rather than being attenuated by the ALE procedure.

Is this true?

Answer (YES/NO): NO